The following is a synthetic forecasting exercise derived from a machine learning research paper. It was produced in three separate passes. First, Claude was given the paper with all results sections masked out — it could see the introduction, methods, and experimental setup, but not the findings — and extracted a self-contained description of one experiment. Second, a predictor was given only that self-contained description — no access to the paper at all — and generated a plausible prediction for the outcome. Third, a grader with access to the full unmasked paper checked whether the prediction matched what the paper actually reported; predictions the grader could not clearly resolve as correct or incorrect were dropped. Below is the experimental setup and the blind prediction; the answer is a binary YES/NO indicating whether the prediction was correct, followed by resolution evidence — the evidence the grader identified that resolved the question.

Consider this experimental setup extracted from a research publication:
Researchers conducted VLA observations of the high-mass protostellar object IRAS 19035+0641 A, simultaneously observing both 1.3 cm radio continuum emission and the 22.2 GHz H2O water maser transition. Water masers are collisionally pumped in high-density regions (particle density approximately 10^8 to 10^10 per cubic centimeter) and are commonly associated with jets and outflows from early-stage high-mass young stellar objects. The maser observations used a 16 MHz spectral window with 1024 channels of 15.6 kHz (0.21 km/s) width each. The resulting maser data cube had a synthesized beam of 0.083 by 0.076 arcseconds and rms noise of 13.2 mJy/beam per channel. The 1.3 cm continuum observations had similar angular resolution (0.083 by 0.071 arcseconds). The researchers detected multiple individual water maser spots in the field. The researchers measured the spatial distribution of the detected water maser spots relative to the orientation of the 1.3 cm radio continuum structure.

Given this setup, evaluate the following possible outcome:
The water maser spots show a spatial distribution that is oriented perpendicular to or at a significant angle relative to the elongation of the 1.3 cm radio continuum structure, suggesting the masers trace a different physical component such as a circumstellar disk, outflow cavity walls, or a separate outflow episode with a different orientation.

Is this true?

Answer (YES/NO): NO